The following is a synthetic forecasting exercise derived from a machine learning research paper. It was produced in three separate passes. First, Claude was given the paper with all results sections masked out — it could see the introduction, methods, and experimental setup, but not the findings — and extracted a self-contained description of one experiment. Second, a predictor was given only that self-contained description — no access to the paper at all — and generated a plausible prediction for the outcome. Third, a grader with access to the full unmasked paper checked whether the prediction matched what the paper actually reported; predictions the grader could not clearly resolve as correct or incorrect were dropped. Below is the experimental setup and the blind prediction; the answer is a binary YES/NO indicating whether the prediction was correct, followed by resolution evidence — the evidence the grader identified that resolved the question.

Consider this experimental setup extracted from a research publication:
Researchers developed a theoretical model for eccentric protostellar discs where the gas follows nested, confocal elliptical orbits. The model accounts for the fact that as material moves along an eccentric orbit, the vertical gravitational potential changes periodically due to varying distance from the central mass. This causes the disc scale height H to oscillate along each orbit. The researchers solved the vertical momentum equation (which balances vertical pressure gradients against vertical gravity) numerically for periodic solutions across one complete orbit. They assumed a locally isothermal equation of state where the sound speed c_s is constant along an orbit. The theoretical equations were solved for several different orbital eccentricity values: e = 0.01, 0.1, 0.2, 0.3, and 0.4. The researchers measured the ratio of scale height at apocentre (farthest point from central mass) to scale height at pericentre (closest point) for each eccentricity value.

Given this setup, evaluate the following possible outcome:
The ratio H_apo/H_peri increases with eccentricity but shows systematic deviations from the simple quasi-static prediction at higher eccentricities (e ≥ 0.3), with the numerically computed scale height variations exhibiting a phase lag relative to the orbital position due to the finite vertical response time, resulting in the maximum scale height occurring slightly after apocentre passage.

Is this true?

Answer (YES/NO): NO